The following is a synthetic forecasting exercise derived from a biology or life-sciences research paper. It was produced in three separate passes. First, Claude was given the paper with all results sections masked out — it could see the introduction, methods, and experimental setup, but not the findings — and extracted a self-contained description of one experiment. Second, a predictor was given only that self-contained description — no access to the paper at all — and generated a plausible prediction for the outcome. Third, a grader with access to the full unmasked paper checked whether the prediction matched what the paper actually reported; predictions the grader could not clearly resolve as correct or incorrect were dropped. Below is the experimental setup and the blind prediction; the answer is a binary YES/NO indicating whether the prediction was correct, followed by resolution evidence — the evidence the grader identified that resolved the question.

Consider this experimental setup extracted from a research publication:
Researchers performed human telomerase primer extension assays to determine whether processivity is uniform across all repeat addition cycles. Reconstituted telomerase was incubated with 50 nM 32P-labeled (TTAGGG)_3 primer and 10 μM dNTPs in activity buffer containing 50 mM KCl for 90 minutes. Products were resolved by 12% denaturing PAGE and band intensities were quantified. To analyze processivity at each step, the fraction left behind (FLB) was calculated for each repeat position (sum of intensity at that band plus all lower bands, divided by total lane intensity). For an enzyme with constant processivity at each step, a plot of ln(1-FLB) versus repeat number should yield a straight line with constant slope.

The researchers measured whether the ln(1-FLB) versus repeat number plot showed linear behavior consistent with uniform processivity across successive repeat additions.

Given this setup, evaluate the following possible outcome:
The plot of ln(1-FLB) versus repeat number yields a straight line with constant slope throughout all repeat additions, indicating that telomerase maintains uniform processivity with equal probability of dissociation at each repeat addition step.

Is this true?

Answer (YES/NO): NO